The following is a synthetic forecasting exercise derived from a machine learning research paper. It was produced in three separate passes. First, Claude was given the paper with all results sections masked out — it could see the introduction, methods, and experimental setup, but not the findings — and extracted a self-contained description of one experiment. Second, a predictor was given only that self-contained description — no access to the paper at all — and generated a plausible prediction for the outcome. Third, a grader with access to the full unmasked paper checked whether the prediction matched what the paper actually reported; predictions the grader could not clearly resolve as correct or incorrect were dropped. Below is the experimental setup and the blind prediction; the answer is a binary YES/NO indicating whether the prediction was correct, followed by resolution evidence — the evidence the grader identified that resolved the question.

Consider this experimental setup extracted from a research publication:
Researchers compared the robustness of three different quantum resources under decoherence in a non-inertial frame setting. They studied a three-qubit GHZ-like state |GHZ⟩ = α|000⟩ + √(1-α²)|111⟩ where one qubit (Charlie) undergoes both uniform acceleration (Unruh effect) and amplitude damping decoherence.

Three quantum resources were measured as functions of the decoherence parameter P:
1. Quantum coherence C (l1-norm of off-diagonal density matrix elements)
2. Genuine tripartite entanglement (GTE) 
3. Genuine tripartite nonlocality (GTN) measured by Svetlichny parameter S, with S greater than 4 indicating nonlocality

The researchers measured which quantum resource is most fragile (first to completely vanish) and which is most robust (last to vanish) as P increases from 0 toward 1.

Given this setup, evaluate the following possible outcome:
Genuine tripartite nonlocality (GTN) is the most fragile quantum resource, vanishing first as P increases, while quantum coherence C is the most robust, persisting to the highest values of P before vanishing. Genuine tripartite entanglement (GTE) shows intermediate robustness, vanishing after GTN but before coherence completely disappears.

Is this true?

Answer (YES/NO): YES